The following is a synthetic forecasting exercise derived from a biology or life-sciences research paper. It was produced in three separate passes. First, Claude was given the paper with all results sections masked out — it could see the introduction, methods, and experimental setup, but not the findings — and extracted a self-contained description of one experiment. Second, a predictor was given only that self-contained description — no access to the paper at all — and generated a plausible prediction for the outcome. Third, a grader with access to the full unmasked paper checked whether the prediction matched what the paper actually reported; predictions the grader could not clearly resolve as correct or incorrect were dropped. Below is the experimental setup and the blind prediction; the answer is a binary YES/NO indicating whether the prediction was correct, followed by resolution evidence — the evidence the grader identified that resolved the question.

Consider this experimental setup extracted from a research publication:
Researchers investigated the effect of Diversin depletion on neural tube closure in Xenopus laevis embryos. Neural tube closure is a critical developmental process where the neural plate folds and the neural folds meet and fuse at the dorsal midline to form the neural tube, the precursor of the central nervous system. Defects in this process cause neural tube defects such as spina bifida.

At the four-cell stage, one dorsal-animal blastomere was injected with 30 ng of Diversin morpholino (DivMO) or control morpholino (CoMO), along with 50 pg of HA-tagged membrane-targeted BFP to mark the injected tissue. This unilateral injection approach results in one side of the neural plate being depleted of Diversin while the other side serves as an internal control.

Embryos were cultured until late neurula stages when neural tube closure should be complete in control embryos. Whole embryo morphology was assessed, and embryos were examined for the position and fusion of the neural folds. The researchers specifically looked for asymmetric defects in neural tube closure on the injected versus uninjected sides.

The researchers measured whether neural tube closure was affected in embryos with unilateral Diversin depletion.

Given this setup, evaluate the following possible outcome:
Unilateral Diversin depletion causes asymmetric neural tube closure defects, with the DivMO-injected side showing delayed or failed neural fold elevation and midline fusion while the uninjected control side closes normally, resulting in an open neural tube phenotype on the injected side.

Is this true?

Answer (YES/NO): YES